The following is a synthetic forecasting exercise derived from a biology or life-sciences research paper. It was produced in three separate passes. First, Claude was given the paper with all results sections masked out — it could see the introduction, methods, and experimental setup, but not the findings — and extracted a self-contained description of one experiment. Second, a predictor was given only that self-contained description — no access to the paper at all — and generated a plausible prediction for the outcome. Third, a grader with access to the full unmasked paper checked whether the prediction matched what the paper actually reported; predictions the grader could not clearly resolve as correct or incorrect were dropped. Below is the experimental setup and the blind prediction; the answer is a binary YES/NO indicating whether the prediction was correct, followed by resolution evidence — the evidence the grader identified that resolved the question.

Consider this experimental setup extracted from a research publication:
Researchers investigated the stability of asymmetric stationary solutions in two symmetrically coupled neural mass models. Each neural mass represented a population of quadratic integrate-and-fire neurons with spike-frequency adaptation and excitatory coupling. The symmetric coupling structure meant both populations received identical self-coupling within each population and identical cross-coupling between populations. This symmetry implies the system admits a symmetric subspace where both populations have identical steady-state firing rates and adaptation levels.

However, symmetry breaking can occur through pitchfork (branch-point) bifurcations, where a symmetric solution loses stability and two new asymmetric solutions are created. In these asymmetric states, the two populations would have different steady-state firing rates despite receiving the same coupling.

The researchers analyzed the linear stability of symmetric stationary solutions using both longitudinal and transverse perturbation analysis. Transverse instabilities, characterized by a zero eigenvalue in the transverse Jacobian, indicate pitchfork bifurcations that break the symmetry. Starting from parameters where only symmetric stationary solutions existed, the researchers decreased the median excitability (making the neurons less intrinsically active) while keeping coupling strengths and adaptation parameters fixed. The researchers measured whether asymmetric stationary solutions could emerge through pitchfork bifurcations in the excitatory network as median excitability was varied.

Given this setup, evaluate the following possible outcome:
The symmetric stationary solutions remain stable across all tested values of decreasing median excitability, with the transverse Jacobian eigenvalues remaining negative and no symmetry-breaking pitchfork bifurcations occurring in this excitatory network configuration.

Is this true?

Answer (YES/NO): NO